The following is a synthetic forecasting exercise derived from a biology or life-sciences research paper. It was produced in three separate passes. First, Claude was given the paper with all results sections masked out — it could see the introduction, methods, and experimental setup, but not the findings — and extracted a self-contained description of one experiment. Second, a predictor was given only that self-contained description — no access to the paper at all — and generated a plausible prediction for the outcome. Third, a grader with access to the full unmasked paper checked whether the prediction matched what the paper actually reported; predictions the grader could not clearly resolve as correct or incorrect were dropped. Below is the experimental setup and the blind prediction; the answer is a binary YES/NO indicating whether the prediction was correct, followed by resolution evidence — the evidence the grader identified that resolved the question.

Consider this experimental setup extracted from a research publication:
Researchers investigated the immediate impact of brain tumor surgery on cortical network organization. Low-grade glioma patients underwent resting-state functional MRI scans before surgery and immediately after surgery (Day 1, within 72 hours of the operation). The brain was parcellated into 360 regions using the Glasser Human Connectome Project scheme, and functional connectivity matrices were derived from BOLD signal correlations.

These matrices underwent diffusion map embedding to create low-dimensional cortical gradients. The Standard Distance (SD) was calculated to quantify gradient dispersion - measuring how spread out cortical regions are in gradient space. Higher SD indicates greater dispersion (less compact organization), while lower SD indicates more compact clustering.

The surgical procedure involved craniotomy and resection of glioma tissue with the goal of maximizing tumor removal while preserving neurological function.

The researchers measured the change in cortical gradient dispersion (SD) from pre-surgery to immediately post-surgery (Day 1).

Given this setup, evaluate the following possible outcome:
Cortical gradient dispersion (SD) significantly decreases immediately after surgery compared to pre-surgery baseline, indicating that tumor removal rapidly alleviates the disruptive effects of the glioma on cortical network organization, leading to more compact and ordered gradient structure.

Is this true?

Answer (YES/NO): NO